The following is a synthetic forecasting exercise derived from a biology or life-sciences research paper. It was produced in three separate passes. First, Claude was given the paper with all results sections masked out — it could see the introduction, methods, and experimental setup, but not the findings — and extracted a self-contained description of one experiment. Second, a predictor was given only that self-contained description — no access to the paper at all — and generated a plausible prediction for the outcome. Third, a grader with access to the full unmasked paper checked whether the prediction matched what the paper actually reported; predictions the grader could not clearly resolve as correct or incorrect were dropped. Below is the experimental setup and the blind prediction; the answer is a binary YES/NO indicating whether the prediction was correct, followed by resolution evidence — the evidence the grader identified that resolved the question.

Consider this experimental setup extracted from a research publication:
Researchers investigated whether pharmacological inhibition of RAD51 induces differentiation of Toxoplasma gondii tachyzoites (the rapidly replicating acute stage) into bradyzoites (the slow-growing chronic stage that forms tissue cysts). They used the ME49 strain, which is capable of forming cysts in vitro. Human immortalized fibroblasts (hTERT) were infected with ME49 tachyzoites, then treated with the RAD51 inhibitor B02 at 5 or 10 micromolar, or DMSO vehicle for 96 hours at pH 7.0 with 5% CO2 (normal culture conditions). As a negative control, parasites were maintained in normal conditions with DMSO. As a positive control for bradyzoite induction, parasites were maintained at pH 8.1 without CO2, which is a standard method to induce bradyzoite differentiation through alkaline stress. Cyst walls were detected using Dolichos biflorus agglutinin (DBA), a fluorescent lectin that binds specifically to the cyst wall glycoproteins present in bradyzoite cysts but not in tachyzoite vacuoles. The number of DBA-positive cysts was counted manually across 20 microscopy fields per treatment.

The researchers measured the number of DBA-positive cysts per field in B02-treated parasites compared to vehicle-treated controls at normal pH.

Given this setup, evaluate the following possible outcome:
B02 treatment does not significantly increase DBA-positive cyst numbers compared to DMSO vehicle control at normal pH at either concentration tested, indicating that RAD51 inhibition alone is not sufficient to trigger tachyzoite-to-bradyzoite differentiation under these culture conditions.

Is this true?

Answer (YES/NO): NO